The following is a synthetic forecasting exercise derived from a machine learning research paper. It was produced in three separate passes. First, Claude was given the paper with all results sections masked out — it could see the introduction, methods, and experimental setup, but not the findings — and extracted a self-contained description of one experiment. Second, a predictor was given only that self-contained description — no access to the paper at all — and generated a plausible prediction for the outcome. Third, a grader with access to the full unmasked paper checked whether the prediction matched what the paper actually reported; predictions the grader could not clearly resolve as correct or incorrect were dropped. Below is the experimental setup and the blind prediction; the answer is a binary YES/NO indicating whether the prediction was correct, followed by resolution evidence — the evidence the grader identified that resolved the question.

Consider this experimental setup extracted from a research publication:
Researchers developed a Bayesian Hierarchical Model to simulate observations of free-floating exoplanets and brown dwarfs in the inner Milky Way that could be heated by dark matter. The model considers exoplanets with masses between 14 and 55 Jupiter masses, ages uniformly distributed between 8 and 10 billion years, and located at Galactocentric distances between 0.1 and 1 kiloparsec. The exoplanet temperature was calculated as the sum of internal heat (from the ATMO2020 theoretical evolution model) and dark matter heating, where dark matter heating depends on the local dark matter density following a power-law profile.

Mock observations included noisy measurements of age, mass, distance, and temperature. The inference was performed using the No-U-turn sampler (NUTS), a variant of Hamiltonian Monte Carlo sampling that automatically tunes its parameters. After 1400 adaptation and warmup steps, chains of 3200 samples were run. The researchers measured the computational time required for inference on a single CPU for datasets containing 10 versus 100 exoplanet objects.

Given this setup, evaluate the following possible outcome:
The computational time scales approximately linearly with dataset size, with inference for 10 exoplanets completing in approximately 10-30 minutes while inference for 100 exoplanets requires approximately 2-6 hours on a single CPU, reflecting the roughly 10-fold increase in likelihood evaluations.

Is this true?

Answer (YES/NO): NO